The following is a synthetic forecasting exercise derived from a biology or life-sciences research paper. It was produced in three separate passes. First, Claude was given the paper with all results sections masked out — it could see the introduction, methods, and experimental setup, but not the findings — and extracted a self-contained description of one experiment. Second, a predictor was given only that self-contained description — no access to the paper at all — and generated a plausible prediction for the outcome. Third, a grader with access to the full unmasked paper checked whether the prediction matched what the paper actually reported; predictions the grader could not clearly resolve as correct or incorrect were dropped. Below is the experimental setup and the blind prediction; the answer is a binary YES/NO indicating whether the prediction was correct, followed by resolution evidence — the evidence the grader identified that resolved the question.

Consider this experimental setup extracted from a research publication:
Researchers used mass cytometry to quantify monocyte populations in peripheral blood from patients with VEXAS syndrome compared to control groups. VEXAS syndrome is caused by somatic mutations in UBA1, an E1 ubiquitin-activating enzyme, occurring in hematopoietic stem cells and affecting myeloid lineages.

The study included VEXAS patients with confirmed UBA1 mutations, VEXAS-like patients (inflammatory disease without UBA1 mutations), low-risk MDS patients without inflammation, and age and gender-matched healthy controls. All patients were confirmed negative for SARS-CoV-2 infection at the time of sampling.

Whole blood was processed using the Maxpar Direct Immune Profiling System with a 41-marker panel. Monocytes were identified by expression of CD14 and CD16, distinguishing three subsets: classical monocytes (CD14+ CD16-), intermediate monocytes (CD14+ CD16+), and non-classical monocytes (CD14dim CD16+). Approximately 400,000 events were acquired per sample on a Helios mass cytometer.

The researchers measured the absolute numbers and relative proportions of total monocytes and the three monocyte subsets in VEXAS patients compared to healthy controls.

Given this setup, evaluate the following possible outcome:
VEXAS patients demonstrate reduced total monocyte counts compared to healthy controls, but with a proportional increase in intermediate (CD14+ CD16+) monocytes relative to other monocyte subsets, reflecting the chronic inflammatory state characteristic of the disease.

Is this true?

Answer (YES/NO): NO